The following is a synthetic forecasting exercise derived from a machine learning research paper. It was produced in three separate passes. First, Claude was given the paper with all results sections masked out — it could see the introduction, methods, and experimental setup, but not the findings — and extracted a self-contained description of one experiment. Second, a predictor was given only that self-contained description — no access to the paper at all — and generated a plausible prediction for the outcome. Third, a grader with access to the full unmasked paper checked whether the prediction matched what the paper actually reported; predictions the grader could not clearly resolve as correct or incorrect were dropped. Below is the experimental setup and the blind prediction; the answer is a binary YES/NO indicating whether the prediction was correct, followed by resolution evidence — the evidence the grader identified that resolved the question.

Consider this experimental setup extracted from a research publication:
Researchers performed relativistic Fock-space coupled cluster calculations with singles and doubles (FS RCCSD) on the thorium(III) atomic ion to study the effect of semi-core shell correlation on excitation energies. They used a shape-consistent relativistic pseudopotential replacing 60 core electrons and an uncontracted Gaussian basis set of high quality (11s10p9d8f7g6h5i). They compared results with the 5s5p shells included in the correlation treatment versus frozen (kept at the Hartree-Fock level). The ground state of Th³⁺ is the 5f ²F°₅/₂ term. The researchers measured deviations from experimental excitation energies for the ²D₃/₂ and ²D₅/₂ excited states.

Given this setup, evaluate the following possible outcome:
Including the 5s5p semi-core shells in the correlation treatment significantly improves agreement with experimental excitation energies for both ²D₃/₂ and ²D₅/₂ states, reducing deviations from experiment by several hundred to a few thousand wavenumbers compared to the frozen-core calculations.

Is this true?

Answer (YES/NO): YES